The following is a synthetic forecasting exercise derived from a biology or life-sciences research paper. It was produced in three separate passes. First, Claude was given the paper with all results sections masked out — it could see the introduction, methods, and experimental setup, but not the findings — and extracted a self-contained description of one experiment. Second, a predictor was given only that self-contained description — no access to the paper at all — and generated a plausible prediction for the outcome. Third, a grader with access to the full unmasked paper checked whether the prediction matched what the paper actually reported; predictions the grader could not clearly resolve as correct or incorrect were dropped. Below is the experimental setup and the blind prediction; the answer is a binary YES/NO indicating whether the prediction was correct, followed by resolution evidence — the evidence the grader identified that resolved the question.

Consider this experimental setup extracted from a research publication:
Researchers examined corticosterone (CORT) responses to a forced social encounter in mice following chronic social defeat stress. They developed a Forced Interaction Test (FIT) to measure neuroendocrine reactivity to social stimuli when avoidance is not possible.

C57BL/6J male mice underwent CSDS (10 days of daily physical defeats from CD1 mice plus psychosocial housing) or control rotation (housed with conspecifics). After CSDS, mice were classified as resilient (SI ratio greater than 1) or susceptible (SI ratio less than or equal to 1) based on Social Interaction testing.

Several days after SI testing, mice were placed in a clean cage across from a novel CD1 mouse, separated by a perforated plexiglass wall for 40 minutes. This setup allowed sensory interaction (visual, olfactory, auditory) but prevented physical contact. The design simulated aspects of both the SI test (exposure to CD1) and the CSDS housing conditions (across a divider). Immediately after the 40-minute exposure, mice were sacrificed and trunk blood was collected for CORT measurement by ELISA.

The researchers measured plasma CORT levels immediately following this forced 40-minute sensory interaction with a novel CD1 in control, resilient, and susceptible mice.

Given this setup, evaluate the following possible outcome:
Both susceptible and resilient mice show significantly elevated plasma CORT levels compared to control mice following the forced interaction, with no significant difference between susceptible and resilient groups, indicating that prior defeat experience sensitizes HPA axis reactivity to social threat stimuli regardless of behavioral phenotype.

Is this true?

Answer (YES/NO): NO